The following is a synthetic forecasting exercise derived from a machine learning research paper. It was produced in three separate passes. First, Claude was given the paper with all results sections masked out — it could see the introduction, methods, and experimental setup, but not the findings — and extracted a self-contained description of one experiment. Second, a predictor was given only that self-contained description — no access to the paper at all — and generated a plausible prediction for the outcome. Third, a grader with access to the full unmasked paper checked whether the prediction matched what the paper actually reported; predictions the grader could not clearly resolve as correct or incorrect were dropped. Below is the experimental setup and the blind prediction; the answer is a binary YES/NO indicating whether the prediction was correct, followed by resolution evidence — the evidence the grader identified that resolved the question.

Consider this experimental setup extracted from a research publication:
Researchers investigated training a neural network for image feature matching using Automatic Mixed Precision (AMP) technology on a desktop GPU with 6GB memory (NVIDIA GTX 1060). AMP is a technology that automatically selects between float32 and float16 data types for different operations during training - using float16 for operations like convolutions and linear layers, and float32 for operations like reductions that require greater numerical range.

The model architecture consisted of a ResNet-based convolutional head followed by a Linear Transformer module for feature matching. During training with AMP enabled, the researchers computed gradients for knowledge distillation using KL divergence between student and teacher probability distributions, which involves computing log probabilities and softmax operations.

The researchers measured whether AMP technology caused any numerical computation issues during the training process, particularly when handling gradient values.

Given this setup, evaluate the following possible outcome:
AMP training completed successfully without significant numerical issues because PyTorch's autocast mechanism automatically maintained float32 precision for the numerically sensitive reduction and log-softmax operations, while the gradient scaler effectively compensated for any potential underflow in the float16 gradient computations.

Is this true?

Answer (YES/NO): NO